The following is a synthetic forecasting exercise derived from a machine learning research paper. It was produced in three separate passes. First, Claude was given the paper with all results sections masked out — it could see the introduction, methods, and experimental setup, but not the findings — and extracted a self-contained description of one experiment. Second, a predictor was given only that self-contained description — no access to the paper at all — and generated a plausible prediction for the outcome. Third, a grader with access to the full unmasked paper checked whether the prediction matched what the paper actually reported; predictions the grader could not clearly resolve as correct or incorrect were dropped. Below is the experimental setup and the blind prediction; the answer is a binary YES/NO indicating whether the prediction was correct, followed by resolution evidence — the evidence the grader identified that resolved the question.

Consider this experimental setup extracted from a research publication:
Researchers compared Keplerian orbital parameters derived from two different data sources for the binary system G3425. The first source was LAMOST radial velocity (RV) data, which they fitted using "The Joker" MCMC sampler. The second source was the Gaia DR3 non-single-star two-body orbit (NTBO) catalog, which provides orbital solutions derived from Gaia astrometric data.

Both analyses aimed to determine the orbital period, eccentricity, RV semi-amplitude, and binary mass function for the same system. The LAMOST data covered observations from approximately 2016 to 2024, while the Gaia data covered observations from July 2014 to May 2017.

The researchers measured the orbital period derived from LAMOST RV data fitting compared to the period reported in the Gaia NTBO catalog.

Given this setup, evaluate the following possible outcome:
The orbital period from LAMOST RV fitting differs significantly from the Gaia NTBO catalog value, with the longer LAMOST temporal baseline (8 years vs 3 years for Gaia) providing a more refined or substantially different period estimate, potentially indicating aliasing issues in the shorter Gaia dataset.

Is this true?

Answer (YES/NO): NO